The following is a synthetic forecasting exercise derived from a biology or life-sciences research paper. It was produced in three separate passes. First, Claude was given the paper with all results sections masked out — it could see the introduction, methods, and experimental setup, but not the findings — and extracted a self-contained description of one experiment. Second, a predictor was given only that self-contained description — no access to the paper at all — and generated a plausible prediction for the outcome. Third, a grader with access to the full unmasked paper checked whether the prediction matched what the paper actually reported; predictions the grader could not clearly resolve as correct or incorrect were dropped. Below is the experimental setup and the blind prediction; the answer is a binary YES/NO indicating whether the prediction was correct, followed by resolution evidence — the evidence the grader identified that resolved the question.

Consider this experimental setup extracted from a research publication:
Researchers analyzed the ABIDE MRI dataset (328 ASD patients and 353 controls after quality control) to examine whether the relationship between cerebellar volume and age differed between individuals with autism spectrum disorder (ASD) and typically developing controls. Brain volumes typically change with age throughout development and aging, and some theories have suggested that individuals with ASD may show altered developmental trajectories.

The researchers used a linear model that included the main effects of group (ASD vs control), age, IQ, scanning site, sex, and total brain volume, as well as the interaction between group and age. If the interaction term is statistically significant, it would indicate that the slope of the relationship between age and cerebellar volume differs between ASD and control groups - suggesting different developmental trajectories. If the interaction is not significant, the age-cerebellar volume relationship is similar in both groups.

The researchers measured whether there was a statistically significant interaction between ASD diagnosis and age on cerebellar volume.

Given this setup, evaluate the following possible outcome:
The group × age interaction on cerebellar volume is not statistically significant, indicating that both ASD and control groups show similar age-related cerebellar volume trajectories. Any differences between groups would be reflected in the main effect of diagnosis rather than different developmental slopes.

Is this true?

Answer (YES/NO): YES